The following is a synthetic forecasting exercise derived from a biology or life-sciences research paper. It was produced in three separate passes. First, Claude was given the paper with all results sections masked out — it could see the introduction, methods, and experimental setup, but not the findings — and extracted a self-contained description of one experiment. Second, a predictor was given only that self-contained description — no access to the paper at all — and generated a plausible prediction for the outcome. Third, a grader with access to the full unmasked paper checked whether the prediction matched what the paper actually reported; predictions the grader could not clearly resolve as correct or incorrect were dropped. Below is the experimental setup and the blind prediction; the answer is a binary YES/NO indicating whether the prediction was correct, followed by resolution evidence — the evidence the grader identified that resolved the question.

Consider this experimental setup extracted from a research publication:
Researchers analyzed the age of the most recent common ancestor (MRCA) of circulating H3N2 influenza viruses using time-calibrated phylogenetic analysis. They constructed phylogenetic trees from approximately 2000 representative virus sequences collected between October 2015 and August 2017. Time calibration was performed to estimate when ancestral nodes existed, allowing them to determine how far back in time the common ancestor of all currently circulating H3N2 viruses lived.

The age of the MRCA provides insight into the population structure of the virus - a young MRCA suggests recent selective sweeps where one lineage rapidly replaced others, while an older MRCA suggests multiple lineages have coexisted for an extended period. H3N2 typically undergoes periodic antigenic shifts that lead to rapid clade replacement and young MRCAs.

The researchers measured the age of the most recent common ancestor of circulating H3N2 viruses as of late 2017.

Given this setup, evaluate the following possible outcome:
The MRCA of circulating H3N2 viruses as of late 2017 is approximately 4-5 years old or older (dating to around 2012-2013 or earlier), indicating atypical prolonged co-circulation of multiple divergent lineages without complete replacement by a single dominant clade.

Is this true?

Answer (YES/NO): YES